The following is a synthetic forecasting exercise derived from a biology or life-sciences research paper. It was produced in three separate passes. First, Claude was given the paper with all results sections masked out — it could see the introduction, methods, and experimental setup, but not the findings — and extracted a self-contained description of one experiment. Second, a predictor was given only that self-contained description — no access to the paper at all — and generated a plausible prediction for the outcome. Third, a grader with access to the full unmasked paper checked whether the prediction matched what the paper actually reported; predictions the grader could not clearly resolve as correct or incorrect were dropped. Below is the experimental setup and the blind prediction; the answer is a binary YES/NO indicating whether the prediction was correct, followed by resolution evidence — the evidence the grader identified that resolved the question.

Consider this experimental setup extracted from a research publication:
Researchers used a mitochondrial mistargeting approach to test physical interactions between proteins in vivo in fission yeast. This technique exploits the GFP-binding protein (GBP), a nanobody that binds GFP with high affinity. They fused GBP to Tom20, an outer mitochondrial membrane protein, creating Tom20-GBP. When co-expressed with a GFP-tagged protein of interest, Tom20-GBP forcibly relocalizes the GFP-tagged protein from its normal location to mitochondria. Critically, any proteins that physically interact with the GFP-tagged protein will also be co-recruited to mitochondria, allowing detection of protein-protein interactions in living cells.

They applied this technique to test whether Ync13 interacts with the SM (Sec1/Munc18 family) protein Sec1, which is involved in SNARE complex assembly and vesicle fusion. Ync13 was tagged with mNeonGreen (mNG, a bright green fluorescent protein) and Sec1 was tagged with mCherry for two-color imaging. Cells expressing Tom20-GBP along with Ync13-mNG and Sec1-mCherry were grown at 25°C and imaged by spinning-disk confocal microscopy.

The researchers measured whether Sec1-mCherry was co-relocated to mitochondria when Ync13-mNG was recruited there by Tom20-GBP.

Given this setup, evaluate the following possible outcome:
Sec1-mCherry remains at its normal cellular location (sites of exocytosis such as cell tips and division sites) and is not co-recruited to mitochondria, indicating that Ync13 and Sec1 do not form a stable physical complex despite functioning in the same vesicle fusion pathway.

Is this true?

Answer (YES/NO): NO